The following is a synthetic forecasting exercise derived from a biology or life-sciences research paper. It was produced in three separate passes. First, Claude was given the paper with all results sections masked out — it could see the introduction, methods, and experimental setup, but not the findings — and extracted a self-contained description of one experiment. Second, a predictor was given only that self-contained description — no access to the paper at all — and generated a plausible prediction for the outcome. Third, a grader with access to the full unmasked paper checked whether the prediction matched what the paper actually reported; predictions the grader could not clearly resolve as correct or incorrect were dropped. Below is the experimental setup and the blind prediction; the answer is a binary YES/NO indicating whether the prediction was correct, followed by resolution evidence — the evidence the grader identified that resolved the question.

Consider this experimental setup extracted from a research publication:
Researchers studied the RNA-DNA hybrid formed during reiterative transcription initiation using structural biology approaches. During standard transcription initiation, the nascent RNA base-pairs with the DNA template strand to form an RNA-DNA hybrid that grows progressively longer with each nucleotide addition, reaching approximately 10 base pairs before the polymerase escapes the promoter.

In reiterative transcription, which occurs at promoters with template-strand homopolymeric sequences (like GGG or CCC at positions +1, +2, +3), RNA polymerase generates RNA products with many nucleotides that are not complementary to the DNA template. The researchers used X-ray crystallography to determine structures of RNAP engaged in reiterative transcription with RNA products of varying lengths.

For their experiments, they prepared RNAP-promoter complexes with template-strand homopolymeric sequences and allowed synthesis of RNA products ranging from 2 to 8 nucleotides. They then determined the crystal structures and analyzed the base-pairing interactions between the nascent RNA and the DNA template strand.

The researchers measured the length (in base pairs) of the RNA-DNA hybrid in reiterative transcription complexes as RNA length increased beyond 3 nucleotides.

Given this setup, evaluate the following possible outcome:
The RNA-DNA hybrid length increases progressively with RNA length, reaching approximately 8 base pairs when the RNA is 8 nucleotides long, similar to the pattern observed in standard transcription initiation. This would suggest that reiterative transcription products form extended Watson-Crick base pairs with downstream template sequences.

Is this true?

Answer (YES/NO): NO